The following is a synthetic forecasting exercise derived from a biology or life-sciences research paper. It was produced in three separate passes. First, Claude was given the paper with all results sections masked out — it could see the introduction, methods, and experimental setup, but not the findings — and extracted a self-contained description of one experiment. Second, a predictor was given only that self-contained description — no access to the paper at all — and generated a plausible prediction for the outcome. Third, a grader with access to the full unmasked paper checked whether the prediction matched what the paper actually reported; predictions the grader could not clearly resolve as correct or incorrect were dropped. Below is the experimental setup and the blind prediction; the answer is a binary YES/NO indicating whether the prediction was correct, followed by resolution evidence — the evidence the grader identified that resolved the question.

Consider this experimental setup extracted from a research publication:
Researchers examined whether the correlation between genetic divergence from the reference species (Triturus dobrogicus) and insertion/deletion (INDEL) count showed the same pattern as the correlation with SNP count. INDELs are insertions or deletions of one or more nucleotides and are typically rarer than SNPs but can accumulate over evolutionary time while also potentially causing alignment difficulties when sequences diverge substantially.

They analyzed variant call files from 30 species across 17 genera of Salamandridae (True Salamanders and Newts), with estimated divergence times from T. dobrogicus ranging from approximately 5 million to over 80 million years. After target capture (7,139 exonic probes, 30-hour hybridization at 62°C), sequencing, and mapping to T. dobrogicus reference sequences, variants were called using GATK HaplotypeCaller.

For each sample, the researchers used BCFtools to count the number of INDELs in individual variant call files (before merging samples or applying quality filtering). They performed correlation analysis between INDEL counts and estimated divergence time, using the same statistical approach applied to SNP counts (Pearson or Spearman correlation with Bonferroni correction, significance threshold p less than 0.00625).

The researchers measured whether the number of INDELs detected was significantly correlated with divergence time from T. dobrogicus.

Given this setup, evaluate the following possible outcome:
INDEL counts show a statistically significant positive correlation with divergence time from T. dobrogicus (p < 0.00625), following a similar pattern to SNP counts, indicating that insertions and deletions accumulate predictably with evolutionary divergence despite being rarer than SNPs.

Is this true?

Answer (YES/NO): YES